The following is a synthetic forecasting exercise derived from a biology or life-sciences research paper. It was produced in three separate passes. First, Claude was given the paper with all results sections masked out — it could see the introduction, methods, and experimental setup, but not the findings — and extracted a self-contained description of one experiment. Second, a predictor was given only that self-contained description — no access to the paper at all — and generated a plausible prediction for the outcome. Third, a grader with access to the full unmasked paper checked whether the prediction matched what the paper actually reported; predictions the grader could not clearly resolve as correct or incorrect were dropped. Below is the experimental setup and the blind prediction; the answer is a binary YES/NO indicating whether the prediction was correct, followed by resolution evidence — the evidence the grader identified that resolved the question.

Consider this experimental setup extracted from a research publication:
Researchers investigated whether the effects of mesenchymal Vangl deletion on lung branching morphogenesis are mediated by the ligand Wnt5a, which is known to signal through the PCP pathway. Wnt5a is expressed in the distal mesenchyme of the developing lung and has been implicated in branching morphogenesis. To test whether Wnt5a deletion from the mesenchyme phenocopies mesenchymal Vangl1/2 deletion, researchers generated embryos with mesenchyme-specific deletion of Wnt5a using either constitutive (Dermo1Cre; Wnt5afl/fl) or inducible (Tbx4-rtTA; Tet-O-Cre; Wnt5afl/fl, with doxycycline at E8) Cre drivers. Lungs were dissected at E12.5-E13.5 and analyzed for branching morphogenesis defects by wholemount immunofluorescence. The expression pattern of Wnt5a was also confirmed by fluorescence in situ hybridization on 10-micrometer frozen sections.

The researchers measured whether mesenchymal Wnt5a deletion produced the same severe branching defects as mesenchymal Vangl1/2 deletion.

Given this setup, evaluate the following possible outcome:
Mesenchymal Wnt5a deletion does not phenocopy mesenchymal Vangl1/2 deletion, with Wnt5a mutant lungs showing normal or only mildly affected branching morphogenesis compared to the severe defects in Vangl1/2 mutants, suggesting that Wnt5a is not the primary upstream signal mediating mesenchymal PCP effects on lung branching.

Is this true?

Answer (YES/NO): YES